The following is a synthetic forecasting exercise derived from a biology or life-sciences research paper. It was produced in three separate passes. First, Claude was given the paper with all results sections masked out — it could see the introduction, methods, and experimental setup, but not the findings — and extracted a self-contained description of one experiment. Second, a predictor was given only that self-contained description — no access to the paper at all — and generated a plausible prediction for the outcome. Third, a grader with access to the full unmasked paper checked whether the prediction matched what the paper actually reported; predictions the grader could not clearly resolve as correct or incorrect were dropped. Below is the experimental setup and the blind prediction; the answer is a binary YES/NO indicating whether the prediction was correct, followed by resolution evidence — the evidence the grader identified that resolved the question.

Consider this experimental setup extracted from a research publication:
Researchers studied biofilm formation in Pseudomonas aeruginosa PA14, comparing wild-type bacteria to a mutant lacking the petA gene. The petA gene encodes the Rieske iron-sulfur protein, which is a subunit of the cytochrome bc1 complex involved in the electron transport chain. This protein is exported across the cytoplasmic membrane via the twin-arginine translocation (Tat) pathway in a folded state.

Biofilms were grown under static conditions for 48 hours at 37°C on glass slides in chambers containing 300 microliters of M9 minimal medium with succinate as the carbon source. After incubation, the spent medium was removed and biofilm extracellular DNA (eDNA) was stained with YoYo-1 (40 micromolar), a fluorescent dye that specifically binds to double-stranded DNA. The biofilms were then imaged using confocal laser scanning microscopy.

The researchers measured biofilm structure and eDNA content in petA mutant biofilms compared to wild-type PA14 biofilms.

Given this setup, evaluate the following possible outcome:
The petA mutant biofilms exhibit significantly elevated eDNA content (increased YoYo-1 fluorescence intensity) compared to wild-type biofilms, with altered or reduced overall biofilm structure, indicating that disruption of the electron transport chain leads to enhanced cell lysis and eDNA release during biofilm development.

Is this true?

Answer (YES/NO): NO